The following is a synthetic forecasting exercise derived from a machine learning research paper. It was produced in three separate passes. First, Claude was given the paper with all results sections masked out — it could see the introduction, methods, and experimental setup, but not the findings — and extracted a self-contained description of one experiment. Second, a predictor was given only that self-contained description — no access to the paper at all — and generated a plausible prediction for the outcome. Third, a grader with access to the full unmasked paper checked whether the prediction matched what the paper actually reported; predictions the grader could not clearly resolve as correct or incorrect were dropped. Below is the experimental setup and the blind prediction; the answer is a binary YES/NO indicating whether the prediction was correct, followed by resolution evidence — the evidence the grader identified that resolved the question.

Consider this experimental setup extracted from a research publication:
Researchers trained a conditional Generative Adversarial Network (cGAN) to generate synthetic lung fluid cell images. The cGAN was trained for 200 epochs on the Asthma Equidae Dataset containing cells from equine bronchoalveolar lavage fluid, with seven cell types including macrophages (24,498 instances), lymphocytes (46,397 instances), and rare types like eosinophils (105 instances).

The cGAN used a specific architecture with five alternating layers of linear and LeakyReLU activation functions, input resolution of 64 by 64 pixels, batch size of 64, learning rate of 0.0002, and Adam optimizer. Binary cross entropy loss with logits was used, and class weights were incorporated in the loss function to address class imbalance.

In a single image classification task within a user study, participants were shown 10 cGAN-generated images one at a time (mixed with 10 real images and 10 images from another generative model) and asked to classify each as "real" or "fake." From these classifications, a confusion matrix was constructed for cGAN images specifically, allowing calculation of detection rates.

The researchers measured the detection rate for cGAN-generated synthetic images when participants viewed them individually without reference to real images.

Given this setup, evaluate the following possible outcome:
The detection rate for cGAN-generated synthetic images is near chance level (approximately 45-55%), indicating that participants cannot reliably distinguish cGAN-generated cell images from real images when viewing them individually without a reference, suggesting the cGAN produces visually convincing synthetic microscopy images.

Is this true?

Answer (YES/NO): NO